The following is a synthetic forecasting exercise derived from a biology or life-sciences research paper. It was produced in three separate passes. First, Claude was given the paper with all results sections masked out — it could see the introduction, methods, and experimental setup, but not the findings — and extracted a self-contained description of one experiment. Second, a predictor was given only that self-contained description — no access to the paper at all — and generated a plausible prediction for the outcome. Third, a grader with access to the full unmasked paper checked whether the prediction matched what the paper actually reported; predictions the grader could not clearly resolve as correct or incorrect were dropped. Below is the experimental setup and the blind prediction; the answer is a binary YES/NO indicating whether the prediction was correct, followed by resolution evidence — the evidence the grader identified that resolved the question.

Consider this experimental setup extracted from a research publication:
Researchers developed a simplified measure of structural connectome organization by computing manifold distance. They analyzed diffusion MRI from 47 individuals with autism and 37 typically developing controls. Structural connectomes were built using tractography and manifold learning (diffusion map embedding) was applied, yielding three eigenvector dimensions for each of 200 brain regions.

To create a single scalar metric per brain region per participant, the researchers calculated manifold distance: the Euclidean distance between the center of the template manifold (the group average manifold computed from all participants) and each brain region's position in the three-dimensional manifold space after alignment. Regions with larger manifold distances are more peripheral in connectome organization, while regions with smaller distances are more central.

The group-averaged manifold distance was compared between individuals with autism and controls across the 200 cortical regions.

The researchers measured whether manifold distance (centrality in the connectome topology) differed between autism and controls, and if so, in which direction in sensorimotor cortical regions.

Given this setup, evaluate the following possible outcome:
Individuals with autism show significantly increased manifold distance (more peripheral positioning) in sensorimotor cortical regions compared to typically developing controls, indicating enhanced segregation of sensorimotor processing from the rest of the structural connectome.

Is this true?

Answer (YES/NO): NO